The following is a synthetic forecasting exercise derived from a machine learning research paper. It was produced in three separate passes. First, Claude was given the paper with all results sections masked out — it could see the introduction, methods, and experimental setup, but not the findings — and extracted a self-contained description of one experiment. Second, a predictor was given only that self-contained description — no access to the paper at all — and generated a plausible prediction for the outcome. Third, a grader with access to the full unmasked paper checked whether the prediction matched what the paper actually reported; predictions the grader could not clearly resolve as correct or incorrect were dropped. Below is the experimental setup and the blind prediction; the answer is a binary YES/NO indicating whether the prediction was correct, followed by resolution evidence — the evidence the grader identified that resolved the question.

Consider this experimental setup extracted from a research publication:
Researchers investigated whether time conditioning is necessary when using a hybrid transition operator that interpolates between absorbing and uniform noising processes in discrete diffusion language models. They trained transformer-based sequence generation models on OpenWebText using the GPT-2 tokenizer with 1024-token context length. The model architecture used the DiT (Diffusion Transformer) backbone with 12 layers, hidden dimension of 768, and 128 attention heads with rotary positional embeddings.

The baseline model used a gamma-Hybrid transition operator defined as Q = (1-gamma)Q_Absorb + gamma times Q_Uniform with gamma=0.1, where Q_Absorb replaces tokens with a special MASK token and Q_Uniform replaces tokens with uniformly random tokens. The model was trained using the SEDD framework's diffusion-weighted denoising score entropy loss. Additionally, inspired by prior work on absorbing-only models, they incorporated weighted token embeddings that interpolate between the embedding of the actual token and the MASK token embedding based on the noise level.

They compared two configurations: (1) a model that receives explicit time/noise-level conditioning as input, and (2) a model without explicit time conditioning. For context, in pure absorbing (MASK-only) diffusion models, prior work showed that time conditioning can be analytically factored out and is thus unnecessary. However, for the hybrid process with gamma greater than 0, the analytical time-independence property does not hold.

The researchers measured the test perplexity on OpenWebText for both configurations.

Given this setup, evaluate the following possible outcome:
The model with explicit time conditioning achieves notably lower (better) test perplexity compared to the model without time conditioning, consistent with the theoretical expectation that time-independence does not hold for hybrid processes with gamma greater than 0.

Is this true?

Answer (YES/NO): NO